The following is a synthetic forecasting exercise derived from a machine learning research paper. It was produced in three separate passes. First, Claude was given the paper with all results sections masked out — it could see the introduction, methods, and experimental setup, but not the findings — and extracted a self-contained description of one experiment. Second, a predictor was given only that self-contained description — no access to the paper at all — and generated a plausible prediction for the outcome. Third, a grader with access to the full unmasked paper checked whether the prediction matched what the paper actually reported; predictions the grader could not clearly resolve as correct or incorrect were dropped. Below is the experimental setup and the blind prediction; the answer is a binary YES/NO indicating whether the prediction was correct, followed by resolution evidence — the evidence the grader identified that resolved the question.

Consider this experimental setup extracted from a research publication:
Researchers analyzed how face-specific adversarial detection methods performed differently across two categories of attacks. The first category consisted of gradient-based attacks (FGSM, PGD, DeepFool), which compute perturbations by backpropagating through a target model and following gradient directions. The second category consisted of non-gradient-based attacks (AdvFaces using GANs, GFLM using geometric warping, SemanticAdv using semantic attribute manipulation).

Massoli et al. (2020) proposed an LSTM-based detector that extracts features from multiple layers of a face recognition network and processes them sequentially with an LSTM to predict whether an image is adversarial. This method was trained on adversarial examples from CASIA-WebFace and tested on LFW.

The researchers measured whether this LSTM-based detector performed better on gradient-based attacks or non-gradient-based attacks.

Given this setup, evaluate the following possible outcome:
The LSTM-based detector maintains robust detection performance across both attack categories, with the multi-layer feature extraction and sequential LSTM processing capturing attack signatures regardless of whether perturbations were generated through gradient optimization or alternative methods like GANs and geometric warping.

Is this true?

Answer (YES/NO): NO